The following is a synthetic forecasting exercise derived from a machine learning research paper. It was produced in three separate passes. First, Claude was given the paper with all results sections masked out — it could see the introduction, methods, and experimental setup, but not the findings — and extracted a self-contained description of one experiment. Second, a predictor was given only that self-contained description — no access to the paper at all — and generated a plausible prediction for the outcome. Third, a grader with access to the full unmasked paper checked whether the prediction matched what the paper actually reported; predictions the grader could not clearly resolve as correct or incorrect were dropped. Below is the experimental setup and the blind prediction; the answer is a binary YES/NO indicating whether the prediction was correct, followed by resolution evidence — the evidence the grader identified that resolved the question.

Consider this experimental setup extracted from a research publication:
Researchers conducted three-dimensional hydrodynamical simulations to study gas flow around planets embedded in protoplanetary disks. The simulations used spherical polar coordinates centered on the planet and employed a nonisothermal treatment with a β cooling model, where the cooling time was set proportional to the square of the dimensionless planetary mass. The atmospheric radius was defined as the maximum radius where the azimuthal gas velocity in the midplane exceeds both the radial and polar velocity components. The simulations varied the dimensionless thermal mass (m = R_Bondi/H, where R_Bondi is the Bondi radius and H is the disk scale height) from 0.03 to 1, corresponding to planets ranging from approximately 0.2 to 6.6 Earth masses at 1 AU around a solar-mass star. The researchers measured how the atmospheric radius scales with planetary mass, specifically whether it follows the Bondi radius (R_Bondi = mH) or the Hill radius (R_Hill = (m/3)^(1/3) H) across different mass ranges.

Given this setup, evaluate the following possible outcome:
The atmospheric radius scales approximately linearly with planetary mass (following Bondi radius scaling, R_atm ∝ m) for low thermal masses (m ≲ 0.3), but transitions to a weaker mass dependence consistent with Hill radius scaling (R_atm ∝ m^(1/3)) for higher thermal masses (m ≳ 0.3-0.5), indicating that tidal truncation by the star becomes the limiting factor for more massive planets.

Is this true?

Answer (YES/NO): YES